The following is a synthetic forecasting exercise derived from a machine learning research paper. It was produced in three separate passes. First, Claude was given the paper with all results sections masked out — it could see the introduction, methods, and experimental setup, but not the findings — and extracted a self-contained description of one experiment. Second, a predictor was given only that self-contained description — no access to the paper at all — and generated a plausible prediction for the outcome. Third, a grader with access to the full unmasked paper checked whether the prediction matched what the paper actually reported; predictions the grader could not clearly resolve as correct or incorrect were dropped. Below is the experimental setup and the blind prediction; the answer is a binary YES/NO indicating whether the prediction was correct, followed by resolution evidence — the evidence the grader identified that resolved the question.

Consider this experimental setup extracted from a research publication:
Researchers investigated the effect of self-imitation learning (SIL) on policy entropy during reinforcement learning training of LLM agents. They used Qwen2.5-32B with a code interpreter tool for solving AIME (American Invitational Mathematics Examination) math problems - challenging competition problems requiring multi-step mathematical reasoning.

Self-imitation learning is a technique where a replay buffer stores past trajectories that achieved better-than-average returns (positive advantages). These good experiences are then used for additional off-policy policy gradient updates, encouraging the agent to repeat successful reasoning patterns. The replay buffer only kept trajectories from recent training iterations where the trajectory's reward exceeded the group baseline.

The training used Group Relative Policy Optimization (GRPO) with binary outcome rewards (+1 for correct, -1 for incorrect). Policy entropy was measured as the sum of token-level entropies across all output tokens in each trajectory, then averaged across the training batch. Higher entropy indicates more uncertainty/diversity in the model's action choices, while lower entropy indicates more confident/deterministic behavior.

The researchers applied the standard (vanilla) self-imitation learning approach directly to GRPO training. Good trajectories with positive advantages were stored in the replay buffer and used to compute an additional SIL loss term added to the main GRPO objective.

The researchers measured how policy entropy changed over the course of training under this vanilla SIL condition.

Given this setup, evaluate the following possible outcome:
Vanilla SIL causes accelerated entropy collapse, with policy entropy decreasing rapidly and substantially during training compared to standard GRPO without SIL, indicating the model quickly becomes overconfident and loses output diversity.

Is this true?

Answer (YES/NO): YES